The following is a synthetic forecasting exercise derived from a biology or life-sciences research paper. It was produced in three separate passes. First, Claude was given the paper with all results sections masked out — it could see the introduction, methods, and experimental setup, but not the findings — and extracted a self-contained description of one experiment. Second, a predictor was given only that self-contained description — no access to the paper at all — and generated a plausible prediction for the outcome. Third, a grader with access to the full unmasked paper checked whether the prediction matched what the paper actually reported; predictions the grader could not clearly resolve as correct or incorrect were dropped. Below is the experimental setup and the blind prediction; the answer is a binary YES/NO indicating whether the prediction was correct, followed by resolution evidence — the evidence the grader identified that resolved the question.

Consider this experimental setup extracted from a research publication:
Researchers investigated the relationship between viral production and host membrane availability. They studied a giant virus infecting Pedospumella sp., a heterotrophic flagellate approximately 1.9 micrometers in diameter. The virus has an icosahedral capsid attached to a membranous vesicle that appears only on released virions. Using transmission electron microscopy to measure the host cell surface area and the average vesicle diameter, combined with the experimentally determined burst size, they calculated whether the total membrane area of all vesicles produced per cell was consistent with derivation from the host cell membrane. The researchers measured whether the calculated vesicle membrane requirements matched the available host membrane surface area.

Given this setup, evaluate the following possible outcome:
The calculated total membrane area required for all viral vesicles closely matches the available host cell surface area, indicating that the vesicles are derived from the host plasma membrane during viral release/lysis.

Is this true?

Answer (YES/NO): YES